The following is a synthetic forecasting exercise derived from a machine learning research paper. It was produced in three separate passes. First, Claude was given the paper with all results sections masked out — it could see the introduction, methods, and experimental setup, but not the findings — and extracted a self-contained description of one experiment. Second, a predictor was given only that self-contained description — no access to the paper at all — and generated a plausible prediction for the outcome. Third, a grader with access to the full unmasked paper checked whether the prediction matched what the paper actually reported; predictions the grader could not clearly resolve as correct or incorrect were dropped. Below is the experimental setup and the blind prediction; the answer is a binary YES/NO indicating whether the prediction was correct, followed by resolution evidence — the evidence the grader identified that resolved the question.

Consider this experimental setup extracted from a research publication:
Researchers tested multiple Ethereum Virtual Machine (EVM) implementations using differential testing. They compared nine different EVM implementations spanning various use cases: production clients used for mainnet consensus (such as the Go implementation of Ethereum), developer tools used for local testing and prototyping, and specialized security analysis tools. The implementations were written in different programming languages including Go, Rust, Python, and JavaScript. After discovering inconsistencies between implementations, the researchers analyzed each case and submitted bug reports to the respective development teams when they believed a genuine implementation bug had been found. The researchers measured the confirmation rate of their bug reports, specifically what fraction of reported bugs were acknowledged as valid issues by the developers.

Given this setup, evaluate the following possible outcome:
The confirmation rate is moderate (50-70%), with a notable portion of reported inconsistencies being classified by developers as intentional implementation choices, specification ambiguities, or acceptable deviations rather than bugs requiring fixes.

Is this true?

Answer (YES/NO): NO